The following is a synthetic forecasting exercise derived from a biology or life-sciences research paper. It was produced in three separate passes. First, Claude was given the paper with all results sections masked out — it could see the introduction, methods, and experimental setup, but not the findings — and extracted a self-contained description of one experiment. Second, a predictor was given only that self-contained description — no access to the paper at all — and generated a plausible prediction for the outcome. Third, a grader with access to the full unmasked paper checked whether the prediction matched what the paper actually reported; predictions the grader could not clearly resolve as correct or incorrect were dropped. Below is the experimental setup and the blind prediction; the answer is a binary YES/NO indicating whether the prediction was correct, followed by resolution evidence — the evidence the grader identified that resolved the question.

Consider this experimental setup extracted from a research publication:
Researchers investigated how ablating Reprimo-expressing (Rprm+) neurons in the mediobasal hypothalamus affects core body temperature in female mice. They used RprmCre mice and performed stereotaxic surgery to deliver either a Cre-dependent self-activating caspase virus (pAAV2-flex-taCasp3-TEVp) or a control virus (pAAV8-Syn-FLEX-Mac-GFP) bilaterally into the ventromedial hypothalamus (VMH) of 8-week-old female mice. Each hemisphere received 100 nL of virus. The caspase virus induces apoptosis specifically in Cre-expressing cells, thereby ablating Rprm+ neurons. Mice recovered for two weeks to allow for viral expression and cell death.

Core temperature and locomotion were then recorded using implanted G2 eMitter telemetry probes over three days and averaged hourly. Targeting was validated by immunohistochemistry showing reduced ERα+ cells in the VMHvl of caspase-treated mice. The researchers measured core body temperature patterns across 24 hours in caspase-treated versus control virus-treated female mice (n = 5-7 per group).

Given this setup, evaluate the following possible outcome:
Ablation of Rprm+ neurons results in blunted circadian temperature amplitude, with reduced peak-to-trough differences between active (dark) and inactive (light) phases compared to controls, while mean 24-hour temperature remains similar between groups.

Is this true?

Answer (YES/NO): NO